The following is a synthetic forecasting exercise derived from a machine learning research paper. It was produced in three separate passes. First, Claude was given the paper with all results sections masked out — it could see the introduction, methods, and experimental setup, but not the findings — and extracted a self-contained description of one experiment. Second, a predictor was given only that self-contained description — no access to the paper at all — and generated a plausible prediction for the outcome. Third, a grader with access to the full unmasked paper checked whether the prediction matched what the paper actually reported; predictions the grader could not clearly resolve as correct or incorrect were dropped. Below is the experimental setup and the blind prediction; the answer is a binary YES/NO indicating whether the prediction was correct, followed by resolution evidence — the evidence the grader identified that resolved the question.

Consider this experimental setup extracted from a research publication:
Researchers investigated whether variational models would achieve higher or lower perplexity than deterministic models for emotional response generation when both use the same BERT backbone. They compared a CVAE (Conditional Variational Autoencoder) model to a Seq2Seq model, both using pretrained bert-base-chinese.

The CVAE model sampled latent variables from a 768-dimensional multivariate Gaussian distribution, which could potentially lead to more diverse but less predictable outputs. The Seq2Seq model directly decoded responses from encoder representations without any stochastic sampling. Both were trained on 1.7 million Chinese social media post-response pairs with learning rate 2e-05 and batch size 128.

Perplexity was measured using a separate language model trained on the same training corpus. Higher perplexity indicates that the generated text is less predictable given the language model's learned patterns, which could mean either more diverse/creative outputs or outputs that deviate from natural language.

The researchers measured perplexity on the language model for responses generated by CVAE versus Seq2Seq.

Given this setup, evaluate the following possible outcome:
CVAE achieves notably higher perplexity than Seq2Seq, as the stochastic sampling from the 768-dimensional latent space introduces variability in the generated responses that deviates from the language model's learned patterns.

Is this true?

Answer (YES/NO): YES